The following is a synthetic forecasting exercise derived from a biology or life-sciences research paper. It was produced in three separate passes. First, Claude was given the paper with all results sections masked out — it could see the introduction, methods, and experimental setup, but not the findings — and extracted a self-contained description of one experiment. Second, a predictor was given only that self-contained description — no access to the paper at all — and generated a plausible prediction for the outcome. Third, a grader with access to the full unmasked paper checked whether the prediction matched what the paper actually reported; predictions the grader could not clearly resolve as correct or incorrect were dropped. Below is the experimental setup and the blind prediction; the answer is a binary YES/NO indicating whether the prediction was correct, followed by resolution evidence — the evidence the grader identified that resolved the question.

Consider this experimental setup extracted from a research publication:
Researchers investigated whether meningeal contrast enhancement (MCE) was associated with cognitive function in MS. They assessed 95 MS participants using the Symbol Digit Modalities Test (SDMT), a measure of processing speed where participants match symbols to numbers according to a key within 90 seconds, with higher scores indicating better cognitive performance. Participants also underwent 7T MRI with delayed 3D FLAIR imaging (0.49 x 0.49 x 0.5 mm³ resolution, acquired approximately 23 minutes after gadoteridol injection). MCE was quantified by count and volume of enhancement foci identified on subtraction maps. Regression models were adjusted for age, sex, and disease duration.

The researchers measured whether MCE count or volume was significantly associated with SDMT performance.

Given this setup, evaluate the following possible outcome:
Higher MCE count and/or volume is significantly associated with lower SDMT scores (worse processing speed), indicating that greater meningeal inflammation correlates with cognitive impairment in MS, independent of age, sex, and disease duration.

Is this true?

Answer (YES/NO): NO